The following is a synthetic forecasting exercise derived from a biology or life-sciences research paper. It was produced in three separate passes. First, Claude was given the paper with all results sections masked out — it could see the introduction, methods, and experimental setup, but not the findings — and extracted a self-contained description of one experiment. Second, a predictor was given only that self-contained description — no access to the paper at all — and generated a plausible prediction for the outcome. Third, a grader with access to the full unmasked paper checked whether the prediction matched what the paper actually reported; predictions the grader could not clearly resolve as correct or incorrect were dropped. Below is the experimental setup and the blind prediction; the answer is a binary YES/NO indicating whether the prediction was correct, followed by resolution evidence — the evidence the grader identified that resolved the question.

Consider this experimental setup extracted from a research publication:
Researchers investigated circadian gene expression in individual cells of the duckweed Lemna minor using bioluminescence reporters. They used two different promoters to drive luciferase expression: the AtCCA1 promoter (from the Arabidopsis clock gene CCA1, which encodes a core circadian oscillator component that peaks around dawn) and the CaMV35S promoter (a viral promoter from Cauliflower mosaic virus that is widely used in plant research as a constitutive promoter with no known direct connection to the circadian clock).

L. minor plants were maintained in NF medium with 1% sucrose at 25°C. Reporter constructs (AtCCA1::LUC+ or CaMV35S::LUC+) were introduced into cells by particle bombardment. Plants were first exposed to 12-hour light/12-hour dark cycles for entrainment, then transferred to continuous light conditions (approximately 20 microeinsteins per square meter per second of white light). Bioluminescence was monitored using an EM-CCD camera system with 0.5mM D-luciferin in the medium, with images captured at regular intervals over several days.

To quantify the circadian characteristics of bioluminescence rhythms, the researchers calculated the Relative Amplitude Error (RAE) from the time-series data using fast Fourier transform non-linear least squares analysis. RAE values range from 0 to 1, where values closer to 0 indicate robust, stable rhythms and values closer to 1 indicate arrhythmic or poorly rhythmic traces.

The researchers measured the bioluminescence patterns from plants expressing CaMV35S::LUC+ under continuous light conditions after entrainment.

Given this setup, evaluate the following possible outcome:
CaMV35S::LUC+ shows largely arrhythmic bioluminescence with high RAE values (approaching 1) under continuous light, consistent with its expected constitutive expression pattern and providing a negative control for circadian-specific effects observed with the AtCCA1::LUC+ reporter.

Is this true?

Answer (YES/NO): NO